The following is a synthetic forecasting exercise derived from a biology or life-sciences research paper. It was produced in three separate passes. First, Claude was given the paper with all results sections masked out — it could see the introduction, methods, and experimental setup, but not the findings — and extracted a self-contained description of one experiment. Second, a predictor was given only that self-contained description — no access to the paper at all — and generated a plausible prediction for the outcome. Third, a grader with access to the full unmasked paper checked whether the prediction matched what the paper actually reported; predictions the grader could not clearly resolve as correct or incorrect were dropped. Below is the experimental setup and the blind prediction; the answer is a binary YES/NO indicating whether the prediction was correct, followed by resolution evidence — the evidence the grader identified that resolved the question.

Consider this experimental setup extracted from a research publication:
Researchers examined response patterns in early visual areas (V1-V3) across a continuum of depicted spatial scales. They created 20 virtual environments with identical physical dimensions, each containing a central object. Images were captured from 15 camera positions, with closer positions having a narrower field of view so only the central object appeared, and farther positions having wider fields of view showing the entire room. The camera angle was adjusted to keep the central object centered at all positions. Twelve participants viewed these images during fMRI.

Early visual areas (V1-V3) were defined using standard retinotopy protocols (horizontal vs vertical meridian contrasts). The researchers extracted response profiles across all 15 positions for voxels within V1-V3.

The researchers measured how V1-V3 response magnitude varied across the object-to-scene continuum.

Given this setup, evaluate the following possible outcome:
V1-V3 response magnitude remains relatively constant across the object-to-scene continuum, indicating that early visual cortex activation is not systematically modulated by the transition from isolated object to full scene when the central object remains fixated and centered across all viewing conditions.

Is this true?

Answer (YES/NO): NO